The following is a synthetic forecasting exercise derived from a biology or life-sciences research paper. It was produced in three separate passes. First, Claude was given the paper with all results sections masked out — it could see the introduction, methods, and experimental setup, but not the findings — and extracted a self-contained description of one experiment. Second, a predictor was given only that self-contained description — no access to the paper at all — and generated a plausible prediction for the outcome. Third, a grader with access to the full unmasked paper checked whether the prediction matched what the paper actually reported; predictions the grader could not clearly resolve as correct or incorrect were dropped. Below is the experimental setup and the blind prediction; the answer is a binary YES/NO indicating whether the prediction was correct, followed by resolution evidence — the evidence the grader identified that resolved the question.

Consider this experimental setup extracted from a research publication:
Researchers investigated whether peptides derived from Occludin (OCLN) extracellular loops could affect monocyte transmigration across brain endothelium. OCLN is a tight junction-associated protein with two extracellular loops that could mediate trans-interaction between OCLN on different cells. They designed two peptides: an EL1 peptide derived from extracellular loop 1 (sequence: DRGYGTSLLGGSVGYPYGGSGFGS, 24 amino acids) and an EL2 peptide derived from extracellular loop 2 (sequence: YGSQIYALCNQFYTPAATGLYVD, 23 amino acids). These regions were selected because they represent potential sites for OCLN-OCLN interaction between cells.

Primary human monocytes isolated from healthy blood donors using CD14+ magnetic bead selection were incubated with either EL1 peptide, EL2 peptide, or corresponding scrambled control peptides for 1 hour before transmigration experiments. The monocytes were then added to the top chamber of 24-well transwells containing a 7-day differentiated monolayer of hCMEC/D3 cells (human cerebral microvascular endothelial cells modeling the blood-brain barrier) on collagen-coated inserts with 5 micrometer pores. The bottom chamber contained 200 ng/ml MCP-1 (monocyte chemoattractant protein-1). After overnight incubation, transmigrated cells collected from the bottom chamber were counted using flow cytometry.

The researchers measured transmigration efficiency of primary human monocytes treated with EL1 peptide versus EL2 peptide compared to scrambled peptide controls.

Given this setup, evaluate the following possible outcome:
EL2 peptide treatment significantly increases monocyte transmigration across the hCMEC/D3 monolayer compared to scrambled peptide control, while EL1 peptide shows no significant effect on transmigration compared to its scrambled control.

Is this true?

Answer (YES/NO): NO